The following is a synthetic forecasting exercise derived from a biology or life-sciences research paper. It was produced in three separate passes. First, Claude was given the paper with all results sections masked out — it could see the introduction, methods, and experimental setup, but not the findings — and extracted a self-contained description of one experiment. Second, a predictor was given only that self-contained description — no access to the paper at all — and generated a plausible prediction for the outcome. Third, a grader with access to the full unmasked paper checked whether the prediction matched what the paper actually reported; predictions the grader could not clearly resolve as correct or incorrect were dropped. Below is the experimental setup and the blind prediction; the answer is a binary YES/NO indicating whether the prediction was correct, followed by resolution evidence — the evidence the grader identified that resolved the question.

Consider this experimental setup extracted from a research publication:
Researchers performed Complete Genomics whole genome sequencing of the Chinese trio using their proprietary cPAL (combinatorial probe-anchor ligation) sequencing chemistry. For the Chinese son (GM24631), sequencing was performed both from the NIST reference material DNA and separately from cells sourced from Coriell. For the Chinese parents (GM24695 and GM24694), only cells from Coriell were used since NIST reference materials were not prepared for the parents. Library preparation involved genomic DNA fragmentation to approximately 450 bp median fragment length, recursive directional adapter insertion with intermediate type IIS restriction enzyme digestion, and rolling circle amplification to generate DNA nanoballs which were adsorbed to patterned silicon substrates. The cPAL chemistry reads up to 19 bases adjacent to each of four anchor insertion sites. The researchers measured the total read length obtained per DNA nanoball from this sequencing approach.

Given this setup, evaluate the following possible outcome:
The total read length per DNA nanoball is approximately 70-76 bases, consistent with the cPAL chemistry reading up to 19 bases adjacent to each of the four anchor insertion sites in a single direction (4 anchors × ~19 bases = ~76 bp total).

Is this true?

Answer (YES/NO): NO